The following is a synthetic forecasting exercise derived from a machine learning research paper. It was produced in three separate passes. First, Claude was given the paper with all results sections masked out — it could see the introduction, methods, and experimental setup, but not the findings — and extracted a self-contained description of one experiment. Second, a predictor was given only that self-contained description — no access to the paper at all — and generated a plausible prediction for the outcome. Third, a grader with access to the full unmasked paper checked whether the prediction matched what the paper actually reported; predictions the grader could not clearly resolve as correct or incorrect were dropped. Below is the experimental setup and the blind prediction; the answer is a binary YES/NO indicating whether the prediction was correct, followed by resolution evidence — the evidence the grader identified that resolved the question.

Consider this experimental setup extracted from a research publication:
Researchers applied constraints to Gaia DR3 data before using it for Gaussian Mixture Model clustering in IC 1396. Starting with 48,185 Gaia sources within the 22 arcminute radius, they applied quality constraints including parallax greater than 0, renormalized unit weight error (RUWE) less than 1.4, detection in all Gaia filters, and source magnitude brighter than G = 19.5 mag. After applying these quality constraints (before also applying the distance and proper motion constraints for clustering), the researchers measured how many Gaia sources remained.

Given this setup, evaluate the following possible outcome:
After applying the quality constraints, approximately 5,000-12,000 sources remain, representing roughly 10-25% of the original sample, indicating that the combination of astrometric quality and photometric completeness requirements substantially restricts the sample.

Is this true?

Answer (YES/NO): NO